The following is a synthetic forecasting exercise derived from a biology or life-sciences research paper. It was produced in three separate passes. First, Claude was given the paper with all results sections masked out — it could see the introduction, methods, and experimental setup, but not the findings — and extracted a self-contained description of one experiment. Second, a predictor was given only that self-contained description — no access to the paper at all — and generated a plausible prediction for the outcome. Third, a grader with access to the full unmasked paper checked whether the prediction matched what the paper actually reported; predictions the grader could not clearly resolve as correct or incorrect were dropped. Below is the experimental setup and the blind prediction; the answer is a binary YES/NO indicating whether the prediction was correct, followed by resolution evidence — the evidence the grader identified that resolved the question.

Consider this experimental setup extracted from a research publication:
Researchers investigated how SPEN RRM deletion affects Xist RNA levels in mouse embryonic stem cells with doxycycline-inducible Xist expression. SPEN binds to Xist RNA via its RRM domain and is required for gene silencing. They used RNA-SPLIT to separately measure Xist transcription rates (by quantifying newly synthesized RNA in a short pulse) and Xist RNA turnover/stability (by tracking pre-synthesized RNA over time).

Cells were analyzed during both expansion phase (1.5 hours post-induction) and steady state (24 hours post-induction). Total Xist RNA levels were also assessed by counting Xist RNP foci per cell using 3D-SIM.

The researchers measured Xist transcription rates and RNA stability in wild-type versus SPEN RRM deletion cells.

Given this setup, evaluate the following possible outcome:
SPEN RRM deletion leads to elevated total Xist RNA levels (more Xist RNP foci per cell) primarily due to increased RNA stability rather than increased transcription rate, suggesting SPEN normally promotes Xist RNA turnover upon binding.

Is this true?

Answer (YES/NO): NO